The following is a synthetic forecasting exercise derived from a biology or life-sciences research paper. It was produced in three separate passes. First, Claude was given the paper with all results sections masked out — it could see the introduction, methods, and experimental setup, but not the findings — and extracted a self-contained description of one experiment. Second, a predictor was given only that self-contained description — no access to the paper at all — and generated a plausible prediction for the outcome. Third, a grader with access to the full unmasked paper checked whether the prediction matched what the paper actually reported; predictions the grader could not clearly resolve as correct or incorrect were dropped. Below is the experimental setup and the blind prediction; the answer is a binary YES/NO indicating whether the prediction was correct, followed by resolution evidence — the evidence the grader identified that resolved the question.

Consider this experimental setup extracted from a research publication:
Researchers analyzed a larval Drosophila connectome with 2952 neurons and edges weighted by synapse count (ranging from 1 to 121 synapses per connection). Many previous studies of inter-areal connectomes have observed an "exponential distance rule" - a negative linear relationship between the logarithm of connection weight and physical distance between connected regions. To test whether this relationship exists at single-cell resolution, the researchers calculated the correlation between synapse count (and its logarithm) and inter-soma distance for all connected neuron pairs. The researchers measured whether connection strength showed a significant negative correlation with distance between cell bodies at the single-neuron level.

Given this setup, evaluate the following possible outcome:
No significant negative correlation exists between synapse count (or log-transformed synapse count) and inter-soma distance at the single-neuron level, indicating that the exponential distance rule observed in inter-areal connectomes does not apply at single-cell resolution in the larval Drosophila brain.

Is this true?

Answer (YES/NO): YES